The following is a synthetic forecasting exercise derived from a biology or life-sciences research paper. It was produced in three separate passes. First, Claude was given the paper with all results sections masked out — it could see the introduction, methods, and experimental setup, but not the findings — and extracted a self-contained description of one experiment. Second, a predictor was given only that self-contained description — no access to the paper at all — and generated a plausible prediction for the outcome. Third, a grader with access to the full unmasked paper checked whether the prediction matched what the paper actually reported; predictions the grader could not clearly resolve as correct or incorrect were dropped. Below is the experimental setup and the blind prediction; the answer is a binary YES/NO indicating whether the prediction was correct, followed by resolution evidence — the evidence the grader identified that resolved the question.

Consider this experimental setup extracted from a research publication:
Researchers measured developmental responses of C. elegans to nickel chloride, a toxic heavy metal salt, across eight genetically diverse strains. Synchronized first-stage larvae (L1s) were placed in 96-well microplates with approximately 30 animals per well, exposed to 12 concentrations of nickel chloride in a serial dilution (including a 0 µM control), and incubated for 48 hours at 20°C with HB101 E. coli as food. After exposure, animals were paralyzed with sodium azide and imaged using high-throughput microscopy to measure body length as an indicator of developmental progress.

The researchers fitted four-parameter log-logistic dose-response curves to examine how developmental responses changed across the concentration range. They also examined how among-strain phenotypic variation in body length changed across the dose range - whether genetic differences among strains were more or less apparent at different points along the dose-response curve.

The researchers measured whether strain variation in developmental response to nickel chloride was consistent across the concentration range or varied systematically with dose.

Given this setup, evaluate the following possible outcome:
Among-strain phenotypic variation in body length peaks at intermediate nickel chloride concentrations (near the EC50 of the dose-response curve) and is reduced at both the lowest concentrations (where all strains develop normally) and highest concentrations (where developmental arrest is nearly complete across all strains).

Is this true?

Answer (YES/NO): NO